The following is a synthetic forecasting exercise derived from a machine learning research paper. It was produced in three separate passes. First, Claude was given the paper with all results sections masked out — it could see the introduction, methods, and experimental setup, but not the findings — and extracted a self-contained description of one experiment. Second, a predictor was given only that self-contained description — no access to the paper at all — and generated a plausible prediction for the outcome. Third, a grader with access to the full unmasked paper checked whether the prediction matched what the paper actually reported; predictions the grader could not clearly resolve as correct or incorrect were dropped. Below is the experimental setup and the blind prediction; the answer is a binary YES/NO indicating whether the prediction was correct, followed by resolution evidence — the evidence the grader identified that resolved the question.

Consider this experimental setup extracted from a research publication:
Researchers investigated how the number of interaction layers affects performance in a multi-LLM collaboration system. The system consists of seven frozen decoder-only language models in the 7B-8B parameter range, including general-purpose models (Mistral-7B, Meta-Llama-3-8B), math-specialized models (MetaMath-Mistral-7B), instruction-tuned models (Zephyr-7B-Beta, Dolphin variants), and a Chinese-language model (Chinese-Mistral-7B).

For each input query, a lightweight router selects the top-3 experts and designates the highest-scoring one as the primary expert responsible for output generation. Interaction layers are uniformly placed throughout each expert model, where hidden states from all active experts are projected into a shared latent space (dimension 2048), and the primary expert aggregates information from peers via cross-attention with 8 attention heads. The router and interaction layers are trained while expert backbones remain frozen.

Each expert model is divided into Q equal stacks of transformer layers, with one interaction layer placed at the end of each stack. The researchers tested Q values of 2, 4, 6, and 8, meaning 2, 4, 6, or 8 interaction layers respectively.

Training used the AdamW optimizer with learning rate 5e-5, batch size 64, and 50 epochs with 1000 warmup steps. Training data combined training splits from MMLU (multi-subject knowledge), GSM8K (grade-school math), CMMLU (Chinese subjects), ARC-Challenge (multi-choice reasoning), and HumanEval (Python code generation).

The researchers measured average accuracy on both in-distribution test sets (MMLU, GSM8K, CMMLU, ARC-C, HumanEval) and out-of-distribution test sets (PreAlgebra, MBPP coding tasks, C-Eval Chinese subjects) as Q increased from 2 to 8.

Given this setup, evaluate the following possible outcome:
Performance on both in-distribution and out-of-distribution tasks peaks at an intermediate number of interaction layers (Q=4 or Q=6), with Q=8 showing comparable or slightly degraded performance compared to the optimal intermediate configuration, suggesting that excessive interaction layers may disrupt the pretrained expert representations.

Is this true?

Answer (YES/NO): NO